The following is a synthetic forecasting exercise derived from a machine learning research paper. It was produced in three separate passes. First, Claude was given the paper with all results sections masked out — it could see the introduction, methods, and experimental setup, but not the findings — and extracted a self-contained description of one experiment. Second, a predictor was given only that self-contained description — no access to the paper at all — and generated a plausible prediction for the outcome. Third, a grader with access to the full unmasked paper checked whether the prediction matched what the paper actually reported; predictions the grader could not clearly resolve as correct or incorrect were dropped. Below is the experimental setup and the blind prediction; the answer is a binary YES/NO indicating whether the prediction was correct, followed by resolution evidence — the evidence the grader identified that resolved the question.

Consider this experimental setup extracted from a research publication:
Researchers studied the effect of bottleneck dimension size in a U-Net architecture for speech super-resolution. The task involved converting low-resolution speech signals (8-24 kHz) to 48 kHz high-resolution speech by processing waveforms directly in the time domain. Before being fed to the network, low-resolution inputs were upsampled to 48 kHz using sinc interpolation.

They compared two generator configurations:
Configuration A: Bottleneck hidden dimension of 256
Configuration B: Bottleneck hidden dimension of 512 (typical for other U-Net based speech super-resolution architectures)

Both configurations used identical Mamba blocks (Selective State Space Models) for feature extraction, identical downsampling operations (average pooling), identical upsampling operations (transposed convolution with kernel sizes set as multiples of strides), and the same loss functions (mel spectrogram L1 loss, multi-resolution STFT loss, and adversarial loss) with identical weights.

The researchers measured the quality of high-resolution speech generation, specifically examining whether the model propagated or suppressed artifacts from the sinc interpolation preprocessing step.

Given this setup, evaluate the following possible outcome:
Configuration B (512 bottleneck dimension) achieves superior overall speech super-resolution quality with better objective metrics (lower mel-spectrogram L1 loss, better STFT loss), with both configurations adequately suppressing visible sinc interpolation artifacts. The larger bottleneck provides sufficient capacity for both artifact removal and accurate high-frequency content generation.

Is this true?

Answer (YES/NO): NO